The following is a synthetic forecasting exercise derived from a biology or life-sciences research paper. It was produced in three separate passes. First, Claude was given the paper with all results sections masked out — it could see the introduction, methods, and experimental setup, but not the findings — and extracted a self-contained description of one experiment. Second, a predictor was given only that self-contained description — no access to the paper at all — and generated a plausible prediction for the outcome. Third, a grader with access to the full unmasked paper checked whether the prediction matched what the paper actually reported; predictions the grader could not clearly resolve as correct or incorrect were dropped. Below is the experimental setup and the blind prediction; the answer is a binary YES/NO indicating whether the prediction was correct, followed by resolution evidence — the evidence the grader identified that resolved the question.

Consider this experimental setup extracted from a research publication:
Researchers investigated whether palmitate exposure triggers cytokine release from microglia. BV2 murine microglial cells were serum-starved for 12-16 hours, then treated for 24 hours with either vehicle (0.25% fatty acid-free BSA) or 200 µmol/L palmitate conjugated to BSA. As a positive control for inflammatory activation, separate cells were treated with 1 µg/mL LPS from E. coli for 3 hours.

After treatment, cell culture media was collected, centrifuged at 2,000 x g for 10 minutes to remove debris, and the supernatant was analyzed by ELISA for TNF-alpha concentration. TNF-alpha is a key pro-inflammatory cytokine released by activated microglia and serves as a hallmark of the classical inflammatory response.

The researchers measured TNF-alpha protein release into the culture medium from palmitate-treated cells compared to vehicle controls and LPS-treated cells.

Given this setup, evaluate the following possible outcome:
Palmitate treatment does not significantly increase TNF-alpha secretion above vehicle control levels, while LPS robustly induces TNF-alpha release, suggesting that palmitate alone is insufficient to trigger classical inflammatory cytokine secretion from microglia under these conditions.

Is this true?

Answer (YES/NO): YES